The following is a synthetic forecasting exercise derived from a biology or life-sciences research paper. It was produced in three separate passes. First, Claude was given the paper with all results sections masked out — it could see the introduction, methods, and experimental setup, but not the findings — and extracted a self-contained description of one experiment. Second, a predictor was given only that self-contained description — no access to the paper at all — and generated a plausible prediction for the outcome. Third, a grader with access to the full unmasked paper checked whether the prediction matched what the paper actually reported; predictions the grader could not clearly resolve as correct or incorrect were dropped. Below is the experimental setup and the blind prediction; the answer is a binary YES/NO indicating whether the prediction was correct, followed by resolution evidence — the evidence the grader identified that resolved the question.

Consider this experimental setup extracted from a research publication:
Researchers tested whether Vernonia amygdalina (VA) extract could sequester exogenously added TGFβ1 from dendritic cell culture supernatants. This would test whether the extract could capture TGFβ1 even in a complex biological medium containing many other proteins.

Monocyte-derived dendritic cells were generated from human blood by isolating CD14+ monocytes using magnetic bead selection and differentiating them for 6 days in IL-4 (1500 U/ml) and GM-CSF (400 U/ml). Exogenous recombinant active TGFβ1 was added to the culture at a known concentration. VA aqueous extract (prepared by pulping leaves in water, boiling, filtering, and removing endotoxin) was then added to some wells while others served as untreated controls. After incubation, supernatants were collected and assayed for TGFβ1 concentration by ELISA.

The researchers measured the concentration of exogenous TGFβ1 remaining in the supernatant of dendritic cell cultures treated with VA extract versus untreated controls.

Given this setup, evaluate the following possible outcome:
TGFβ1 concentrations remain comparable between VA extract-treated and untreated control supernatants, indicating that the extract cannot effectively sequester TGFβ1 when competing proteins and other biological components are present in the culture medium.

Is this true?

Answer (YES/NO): NO